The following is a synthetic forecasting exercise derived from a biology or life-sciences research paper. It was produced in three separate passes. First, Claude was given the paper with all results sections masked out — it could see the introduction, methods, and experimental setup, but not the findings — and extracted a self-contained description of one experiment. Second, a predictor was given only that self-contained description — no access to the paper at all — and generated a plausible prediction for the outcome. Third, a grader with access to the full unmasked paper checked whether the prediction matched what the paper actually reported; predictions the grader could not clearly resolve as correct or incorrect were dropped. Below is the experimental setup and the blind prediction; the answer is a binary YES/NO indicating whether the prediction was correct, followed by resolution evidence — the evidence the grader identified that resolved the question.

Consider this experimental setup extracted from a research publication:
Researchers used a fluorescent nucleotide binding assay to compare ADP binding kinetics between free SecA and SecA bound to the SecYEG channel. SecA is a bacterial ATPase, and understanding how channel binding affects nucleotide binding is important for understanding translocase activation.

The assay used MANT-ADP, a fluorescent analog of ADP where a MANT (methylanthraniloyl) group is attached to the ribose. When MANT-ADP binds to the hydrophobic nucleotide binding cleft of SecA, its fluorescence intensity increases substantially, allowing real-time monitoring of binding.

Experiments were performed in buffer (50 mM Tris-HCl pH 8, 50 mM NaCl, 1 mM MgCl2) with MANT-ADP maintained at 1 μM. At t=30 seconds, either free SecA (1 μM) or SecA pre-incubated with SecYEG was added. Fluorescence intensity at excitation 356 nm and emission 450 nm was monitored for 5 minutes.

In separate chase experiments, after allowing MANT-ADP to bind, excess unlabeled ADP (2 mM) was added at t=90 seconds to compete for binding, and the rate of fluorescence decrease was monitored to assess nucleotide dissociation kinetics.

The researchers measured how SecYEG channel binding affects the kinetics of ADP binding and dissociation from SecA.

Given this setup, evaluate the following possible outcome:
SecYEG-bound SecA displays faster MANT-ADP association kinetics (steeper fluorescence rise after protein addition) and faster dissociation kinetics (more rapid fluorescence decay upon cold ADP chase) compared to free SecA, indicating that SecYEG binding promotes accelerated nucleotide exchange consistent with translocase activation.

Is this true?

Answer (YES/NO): NO